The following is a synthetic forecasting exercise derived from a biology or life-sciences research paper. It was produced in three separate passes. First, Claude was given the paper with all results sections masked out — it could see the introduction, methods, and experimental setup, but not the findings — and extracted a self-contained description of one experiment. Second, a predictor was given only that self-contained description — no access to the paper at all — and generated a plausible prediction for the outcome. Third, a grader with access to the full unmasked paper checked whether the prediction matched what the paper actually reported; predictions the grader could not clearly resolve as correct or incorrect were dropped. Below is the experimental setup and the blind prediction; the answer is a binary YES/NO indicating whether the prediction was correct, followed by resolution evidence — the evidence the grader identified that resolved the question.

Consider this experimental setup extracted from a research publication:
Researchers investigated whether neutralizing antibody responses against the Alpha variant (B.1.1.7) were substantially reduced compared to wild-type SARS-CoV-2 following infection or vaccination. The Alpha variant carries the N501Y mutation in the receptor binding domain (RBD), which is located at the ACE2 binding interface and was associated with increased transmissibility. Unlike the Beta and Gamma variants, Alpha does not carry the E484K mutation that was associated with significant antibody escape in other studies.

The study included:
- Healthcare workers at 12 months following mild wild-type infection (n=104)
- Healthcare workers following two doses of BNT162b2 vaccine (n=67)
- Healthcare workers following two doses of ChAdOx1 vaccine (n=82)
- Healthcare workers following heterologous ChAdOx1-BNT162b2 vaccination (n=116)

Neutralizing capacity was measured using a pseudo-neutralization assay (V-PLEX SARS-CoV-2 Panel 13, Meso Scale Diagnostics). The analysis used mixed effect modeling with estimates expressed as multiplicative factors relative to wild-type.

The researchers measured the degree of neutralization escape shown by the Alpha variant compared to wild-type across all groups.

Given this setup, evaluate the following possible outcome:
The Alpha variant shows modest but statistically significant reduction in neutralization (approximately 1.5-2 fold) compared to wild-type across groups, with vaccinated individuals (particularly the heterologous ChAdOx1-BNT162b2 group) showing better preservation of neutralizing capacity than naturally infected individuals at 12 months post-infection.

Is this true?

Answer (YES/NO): NO